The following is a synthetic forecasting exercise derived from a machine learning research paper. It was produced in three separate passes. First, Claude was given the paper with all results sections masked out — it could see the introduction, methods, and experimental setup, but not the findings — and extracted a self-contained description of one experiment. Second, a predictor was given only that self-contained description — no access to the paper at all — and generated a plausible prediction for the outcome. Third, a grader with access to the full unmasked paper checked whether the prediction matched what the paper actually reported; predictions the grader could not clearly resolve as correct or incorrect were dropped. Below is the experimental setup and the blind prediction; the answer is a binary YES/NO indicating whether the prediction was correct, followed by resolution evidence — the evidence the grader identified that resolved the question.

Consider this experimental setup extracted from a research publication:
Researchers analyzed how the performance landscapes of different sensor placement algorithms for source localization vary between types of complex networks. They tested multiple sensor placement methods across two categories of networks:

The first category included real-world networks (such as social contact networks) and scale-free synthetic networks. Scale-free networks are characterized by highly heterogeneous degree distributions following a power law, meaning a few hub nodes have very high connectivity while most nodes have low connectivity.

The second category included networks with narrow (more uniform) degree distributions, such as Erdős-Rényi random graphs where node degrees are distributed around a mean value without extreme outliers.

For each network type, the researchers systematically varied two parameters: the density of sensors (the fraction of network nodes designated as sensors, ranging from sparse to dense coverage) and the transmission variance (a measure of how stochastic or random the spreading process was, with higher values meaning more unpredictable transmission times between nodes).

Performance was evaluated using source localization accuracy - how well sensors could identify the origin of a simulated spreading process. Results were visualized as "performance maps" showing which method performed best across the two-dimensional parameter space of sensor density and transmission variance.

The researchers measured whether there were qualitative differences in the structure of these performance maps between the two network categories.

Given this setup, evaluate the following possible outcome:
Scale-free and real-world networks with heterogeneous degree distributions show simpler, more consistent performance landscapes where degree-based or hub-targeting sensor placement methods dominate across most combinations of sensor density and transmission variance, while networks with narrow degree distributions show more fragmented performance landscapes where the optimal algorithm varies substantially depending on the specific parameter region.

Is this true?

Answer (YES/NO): YES